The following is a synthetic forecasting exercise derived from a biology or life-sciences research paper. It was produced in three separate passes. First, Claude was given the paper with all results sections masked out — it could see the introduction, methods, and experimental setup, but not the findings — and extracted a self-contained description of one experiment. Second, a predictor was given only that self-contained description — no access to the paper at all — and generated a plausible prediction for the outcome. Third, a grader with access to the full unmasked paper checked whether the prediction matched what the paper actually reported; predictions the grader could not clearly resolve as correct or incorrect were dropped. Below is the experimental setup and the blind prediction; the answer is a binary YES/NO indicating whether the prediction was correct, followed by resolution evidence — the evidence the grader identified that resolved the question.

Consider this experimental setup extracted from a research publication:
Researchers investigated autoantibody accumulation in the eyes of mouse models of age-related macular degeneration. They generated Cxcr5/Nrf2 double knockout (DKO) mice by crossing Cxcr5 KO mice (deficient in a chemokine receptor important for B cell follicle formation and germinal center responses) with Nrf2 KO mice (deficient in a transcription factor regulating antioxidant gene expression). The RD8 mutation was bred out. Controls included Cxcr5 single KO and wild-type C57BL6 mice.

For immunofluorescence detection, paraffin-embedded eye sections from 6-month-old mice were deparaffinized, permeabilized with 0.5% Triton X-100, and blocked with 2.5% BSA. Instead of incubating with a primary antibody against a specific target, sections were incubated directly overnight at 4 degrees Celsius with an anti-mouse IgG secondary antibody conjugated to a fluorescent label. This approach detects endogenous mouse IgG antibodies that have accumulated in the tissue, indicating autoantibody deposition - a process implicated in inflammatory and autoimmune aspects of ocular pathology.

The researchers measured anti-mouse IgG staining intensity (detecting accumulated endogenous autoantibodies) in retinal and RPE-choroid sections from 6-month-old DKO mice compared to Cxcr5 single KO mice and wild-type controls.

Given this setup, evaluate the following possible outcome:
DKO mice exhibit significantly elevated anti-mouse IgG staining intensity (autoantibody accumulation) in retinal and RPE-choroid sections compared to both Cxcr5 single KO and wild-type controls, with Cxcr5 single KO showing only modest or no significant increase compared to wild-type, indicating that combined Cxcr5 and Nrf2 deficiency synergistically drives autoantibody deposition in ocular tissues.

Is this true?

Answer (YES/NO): YES